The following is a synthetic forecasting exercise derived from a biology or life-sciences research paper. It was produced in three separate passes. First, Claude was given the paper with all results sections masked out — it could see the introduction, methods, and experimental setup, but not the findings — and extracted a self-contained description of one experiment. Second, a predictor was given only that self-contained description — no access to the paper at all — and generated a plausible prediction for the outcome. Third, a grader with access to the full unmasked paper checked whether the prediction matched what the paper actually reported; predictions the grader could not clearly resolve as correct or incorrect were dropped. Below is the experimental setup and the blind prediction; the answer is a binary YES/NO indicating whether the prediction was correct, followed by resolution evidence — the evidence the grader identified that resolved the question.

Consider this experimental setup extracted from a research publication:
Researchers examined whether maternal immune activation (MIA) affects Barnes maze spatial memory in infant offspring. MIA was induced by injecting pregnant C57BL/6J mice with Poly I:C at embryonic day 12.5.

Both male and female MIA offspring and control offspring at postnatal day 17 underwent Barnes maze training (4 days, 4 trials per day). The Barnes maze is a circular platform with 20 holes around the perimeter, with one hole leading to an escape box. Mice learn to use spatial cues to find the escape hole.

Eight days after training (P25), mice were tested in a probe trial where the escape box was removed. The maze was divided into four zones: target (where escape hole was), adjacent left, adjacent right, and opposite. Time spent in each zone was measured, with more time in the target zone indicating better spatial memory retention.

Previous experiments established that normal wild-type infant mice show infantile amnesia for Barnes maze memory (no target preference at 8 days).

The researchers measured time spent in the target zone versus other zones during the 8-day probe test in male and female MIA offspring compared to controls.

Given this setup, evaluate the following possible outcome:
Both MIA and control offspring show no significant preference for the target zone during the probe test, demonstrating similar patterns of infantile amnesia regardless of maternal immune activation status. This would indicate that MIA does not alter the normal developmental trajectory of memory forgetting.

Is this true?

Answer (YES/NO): NO